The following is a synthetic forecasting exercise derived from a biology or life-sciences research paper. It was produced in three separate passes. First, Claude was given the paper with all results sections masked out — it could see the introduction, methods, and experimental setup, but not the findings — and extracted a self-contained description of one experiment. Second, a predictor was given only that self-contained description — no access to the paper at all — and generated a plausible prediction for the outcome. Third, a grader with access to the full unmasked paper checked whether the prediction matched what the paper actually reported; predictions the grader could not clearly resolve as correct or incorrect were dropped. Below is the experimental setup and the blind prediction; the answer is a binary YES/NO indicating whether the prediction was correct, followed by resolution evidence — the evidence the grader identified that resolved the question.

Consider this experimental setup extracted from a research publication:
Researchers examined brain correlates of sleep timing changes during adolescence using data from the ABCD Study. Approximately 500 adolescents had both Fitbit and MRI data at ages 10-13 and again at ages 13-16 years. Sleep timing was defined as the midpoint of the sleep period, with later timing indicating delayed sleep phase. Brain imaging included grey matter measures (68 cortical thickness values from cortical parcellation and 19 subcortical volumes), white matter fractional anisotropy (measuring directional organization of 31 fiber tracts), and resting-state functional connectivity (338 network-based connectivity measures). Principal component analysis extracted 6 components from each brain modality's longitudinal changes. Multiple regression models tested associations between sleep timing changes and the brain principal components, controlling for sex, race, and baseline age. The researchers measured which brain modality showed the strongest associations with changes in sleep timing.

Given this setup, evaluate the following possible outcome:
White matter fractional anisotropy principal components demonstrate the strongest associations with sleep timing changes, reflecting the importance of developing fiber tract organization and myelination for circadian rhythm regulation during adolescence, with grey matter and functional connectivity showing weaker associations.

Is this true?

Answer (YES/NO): NO